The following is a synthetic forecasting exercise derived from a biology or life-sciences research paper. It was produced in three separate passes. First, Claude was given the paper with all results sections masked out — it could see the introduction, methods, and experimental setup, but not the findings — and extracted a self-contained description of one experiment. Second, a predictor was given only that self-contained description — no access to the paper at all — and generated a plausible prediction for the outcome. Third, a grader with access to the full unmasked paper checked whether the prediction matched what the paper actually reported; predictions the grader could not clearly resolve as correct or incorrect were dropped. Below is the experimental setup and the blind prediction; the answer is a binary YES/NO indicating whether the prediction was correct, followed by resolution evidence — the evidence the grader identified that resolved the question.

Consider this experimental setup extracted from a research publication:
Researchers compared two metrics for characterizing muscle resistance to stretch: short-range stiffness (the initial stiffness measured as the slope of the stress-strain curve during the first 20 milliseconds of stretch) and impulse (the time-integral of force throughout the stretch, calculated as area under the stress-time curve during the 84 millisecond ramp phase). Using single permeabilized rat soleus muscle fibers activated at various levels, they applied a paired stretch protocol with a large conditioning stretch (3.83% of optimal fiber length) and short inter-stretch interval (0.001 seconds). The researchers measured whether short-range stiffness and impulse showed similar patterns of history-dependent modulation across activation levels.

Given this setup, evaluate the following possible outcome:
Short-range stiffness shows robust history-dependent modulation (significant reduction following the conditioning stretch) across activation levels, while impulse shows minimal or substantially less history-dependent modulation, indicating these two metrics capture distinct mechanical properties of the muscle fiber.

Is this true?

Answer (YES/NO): NO